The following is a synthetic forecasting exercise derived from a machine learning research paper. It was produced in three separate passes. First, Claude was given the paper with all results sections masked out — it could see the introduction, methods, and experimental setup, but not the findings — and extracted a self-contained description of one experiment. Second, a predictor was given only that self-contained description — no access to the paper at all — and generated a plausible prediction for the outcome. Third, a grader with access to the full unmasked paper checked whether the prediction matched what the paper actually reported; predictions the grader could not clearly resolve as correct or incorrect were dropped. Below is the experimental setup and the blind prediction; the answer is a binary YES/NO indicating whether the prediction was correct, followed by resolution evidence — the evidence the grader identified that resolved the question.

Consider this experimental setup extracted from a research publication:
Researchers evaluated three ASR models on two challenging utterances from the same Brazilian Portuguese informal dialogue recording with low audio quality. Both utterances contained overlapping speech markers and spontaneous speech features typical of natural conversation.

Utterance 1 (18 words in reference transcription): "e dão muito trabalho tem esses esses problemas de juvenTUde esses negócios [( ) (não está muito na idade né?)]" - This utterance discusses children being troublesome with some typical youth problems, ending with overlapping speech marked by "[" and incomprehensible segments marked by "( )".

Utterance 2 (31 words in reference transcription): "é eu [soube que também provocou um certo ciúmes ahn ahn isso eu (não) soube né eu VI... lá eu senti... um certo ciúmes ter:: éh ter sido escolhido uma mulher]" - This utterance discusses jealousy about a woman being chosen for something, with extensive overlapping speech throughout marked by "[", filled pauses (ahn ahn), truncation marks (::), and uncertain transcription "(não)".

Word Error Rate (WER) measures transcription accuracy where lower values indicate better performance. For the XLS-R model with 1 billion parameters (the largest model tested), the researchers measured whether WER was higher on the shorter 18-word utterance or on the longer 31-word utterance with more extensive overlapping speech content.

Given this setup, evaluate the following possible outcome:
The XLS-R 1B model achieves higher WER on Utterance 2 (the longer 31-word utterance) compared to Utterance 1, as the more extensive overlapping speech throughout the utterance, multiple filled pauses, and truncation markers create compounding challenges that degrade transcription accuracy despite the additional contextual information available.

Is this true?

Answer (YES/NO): NO